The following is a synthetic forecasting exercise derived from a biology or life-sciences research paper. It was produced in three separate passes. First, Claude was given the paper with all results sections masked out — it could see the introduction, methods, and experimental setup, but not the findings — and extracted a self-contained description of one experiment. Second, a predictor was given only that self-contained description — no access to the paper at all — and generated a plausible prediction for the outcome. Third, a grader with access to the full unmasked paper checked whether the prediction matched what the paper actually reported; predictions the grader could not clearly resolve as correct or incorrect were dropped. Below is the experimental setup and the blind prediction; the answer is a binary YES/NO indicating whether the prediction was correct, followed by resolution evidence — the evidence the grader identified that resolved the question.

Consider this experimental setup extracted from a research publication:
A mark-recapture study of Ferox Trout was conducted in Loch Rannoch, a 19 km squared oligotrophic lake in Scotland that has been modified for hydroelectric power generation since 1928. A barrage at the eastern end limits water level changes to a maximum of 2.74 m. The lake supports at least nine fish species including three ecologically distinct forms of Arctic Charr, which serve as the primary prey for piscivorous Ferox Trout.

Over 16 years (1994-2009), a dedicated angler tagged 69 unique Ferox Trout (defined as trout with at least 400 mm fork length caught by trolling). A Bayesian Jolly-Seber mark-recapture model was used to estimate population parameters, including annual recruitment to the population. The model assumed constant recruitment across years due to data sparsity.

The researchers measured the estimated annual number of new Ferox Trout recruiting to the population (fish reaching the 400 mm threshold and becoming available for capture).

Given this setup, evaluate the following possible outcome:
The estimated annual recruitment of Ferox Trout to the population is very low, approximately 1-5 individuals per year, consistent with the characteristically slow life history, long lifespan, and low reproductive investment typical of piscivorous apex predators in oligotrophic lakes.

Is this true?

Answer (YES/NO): NO